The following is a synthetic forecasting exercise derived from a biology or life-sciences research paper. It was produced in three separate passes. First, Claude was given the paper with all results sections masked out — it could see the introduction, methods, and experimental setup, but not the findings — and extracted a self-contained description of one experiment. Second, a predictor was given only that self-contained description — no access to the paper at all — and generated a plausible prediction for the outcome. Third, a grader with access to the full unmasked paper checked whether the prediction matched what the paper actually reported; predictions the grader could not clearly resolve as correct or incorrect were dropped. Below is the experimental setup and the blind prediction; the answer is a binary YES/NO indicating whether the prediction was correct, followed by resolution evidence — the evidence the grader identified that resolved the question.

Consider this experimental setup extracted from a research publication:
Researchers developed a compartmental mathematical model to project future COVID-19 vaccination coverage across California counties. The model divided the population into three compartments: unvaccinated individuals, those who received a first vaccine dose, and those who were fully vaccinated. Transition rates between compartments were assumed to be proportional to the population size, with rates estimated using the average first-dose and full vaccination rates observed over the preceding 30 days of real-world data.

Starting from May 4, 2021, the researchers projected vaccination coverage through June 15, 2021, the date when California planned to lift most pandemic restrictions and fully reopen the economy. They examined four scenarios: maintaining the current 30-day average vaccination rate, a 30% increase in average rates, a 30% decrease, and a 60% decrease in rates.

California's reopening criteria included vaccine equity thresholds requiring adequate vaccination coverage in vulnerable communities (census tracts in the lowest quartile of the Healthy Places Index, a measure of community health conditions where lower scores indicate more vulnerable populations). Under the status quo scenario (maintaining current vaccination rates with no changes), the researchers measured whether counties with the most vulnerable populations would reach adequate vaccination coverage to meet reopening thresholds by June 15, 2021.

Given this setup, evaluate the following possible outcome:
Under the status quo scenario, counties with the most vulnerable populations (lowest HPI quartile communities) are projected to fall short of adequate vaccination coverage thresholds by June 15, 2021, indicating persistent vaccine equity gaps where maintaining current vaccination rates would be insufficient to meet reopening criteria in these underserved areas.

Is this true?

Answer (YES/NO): YES